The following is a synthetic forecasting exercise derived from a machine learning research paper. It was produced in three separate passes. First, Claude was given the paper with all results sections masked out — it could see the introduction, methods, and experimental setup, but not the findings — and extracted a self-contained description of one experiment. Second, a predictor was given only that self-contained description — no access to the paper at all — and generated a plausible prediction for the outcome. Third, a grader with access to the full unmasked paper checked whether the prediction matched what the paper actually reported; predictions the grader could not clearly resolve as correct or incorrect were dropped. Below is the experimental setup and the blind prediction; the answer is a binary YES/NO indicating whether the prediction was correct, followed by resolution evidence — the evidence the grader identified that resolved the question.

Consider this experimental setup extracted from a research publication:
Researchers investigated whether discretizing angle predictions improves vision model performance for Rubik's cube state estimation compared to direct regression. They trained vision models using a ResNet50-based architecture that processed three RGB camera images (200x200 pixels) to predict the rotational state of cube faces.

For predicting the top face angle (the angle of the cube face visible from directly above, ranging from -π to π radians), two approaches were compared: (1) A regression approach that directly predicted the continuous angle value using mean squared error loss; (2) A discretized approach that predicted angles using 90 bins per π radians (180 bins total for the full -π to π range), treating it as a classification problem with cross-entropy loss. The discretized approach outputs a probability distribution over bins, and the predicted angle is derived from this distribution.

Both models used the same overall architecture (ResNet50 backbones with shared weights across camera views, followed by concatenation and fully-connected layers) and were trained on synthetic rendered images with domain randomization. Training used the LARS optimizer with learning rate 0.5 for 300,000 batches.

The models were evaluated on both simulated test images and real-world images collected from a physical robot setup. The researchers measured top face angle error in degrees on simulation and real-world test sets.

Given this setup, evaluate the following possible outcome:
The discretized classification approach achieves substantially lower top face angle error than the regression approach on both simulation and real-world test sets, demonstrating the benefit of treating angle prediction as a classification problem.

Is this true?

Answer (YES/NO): YES